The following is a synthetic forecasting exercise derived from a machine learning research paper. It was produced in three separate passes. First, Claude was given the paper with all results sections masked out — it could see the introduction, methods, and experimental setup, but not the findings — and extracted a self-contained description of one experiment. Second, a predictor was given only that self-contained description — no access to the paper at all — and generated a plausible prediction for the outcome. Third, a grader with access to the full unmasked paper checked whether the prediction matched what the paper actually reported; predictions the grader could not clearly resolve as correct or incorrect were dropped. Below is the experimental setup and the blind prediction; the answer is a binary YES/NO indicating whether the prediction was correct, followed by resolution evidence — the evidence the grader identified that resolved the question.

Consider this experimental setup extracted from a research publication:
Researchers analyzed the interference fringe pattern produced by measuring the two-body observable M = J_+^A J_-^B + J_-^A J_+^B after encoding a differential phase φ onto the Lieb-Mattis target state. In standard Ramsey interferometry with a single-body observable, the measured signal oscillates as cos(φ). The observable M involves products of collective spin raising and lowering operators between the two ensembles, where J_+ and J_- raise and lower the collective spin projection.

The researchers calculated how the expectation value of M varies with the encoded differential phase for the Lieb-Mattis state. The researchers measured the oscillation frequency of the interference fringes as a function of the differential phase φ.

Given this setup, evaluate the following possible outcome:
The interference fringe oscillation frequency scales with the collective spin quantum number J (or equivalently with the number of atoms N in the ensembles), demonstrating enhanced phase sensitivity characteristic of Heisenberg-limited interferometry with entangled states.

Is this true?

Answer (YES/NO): NO